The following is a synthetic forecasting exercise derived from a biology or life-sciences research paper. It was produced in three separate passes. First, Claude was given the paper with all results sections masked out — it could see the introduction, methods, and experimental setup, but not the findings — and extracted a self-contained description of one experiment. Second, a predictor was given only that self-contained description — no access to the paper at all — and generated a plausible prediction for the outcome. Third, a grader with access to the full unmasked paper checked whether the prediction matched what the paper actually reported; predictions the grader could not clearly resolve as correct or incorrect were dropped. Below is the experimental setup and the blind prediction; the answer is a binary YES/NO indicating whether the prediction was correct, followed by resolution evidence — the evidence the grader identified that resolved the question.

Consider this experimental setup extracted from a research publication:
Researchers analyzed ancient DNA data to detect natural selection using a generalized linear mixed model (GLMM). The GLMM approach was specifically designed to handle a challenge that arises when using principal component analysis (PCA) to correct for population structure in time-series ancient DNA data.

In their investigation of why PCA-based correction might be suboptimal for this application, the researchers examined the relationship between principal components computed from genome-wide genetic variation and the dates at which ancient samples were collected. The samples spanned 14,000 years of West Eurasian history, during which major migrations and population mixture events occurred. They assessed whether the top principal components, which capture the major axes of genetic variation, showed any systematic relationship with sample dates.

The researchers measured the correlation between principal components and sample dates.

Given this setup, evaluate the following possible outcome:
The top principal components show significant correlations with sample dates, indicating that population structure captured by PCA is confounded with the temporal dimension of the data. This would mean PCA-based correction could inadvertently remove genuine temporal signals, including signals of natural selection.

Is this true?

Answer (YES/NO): YES